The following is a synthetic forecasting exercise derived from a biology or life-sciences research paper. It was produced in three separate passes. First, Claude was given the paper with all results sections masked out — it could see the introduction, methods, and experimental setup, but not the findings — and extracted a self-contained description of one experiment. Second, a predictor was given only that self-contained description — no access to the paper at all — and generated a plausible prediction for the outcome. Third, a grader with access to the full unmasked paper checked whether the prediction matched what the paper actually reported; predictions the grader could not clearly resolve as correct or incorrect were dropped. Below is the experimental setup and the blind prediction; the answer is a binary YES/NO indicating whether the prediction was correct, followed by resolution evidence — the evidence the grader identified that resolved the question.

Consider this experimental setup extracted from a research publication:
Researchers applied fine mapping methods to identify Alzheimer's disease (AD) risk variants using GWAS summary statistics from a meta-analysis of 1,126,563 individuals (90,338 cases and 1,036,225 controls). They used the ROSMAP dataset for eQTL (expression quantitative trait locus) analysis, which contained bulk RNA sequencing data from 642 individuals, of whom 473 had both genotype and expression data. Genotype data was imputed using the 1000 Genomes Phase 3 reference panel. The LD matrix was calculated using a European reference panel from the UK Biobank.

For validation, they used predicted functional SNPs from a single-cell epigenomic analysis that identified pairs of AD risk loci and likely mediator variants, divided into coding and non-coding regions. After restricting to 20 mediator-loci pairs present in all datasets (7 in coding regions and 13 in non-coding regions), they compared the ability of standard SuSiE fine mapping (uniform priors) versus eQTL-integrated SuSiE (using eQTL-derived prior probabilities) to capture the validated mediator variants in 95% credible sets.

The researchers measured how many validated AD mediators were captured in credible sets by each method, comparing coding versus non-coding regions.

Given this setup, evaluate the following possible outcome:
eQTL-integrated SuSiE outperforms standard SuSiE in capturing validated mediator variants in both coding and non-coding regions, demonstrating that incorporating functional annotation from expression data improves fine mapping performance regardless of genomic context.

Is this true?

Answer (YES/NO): YES